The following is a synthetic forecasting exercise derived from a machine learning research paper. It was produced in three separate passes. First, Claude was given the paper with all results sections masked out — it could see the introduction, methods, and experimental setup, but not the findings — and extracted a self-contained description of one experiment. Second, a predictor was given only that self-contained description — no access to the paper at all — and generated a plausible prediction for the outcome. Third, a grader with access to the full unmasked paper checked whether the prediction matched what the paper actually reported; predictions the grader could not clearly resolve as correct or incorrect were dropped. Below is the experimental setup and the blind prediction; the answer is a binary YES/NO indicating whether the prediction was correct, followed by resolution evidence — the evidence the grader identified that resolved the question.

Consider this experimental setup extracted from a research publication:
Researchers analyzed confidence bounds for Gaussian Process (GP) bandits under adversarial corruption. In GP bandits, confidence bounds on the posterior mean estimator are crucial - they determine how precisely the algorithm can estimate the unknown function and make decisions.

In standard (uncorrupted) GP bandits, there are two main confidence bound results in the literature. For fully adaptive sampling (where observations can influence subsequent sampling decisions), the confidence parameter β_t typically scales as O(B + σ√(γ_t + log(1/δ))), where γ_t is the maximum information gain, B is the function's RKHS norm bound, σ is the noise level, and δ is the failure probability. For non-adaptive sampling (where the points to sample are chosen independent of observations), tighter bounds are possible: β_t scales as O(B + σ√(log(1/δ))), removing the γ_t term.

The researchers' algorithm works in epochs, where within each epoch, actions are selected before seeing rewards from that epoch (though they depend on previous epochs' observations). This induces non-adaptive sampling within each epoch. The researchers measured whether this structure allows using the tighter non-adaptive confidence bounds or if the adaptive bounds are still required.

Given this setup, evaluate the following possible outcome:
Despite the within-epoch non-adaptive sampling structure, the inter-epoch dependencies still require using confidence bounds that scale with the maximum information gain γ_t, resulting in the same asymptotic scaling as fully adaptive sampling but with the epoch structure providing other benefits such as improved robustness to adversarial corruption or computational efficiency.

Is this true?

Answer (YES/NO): NO